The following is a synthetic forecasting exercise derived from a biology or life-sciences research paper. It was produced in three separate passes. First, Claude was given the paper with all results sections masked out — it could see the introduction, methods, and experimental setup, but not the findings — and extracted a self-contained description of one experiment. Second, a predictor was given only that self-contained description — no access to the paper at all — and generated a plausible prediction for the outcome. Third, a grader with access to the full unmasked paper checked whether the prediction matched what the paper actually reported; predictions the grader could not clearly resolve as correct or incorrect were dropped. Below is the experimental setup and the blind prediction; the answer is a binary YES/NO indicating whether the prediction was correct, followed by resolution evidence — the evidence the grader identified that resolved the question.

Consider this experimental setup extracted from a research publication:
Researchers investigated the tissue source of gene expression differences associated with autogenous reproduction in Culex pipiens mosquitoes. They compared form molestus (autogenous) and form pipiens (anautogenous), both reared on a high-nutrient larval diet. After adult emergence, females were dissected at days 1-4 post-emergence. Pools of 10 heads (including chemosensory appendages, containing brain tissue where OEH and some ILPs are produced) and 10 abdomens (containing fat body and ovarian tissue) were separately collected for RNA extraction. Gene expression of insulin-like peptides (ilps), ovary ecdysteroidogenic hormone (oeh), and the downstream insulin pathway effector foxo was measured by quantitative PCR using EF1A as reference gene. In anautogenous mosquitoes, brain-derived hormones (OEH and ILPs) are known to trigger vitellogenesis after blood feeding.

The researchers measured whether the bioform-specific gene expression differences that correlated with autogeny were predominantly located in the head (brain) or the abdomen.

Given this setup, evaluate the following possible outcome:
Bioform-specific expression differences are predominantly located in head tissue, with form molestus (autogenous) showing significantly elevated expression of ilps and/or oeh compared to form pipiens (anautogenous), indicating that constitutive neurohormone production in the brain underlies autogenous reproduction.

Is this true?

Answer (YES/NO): NO